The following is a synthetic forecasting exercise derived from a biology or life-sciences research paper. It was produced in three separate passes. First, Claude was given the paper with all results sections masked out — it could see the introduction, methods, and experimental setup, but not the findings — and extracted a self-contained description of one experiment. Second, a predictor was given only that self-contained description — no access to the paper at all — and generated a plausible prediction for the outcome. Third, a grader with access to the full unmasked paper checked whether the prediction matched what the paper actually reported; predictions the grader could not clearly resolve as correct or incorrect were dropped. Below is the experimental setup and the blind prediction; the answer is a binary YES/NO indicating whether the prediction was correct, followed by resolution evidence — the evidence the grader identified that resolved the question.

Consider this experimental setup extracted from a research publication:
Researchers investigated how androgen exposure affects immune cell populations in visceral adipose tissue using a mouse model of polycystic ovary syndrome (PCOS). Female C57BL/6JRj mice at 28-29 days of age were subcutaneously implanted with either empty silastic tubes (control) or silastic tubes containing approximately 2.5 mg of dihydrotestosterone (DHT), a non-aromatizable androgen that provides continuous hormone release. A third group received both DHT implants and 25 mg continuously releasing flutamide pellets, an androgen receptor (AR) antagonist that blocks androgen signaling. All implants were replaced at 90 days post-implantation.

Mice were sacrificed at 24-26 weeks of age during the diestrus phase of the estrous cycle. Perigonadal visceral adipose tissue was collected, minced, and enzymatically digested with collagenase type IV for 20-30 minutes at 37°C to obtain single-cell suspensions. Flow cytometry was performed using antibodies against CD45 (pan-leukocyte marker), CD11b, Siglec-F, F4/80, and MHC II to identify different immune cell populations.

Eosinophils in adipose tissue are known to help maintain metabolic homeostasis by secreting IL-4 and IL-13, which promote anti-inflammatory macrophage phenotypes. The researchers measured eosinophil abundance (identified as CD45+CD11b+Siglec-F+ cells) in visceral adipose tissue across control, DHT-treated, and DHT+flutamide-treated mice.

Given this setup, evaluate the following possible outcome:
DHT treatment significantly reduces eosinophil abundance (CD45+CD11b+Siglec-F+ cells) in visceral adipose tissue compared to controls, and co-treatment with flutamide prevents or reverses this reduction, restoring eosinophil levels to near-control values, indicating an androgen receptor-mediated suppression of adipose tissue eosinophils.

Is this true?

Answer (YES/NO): YES